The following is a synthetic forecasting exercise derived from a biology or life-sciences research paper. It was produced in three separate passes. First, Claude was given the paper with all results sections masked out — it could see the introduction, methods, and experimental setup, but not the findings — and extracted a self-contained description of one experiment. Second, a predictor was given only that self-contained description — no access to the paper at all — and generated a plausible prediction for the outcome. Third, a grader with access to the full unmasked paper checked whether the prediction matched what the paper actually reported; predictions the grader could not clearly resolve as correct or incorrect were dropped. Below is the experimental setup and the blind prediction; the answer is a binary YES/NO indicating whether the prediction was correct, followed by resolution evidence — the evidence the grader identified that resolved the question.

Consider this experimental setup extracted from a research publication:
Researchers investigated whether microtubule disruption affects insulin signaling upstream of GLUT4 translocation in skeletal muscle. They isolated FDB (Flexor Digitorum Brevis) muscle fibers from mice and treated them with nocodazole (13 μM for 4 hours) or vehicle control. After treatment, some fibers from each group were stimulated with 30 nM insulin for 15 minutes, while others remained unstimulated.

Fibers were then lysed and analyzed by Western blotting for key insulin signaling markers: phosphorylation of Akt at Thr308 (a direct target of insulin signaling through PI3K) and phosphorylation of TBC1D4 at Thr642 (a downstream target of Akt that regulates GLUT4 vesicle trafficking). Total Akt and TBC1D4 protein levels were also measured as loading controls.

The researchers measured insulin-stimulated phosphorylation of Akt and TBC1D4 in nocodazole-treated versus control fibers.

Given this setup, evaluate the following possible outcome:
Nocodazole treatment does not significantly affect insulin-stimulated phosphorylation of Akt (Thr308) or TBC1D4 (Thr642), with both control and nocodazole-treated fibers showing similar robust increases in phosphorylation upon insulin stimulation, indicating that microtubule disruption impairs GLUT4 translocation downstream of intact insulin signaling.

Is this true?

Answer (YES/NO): YES